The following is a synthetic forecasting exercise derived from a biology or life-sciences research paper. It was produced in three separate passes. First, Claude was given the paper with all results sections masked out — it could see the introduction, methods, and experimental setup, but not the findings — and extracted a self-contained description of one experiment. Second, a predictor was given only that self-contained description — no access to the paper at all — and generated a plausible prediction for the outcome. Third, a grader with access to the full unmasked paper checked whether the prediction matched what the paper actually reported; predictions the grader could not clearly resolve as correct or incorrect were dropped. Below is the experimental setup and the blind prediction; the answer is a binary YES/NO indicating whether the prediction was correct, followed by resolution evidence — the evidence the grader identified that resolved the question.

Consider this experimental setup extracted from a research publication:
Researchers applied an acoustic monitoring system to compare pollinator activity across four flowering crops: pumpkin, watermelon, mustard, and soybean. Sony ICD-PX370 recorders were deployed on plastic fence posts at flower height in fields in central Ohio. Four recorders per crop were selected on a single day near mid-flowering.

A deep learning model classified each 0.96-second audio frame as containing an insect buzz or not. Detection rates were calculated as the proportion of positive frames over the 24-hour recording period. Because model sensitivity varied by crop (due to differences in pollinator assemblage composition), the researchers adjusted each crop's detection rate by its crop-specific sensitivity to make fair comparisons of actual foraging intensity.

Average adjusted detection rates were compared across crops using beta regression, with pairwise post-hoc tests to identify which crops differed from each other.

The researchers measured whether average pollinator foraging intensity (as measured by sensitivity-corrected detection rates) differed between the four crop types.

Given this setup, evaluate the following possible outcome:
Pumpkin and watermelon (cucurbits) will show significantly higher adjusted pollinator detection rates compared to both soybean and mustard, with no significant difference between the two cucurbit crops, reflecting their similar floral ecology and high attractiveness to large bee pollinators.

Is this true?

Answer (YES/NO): NO